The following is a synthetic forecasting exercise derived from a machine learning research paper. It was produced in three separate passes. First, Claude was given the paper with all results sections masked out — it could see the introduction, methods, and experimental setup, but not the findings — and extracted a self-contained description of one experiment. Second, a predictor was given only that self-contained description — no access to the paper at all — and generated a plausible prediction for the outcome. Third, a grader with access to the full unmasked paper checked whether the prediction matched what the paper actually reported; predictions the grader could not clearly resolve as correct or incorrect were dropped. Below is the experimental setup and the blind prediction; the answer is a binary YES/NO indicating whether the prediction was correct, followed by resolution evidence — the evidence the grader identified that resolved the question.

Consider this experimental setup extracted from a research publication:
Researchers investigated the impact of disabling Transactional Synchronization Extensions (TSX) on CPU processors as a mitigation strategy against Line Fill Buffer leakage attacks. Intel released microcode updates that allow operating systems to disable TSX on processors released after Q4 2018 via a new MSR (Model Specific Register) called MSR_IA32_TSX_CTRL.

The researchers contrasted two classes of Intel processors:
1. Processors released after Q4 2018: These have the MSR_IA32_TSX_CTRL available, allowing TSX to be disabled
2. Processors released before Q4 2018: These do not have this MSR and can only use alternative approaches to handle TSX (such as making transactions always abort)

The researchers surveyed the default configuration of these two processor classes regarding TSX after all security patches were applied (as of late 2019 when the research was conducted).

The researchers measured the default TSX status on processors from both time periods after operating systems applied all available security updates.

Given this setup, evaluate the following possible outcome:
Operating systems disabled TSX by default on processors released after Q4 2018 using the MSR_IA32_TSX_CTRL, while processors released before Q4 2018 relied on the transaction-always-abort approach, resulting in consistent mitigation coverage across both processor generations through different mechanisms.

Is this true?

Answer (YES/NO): NO